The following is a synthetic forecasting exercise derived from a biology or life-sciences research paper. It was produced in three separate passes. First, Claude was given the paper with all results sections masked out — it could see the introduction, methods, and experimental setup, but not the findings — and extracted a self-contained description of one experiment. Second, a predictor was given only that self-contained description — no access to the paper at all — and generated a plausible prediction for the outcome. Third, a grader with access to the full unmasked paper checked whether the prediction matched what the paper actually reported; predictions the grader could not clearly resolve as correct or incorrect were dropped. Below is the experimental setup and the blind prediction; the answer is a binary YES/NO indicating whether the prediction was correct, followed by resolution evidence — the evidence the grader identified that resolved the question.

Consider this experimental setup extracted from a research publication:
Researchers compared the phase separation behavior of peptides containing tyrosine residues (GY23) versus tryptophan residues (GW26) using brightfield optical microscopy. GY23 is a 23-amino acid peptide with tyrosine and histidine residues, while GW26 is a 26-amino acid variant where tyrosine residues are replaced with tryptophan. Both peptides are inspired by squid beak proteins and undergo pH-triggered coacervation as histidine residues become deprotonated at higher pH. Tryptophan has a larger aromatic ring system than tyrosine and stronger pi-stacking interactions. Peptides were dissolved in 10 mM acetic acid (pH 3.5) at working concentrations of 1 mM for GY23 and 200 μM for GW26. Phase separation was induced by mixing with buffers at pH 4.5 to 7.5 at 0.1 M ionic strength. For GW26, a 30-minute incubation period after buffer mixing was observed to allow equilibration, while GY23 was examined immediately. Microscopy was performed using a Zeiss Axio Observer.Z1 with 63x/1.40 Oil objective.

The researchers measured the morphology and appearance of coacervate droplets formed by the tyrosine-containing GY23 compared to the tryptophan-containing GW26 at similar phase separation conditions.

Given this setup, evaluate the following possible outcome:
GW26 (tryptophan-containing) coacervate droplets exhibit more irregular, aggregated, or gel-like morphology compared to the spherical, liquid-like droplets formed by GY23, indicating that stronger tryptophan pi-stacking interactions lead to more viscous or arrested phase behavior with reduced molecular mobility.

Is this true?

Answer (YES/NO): NO